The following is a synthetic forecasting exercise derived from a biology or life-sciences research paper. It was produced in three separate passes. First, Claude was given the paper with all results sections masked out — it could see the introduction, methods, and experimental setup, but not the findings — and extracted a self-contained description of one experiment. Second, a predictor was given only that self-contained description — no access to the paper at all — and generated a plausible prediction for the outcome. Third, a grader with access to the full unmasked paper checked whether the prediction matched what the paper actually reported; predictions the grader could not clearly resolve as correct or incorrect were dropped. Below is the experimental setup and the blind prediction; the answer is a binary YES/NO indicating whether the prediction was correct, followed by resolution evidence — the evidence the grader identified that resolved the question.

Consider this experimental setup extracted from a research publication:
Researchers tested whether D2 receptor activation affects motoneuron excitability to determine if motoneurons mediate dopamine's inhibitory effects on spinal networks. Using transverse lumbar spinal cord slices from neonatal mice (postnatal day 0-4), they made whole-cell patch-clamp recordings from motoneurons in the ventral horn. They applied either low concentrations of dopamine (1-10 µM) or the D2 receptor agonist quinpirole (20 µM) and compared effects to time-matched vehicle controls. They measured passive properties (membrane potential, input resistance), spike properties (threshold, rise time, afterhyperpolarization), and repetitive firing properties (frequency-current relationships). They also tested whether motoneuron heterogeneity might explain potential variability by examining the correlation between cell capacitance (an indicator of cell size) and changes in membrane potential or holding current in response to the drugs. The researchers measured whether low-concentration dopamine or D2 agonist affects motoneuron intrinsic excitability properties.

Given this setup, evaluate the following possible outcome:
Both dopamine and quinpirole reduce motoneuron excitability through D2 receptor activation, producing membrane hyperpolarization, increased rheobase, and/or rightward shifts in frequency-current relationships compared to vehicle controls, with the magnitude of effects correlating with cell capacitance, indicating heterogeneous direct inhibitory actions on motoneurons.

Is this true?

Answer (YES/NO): NO